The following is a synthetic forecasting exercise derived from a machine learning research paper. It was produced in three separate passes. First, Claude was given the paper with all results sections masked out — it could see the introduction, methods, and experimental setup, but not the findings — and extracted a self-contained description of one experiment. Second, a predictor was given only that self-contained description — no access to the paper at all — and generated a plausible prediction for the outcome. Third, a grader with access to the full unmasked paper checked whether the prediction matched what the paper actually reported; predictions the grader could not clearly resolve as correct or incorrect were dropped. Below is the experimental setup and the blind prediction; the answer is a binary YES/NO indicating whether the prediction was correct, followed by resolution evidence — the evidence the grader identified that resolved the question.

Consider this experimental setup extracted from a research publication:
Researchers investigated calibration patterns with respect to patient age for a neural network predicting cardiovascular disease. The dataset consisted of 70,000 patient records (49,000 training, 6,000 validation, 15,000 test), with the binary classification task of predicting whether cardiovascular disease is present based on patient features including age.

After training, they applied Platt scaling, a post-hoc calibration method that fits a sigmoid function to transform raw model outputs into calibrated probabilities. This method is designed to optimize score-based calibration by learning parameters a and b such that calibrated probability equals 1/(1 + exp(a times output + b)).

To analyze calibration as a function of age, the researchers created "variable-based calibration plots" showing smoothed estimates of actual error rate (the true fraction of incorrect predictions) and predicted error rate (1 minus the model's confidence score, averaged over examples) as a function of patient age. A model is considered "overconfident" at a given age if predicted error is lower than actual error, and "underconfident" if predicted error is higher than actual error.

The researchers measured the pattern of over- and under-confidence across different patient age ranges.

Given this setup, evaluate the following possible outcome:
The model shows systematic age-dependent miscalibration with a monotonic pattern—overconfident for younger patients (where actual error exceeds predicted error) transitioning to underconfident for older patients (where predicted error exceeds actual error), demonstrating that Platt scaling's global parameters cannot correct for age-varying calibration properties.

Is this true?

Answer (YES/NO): NO